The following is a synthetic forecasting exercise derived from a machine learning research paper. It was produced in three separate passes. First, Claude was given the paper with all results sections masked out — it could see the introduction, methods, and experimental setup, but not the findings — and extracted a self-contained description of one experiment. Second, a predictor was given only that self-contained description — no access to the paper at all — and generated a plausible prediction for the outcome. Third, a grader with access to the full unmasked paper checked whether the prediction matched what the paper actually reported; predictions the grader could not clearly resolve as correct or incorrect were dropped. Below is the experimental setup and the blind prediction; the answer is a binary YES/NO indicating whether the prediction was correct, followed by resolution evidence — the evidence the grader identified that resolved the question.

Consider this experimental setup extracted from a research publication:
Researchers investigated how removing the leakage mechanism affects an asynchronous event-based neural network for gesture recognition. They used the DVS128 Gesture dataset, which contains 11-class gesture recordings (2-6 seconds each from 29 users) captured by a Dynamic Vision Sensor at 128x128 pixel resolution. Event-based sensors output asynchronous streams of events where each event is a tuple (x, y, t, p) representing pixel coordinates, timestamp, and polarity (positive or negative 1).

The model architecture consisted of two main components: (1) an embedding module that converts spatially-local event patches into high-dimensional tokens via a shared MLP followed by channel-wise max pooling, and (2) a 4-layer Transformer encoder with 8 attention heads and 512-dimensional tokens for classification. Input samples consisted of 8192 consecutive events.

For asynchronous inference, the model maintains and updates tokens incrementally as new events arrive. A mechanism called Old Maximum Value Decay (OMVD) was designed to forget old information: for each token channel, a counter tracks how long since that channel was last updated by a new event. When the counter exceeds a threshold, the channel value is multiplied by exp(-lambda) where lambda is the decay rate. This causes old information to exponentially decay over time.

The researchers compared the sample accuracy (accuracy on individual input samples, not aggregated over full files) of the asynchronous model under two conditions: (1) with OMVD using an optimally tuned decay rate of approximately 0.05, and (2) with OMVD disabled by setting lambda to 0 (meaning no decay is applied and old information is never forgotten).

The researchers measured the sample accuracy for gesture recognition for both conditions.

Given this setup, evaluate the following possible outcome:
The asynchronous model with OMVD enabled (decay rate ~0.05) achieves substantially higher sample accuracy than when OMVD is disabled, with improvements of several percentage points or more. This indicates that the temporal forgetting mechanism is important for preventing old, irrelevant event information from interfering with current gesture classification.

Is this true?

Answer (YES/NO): YES